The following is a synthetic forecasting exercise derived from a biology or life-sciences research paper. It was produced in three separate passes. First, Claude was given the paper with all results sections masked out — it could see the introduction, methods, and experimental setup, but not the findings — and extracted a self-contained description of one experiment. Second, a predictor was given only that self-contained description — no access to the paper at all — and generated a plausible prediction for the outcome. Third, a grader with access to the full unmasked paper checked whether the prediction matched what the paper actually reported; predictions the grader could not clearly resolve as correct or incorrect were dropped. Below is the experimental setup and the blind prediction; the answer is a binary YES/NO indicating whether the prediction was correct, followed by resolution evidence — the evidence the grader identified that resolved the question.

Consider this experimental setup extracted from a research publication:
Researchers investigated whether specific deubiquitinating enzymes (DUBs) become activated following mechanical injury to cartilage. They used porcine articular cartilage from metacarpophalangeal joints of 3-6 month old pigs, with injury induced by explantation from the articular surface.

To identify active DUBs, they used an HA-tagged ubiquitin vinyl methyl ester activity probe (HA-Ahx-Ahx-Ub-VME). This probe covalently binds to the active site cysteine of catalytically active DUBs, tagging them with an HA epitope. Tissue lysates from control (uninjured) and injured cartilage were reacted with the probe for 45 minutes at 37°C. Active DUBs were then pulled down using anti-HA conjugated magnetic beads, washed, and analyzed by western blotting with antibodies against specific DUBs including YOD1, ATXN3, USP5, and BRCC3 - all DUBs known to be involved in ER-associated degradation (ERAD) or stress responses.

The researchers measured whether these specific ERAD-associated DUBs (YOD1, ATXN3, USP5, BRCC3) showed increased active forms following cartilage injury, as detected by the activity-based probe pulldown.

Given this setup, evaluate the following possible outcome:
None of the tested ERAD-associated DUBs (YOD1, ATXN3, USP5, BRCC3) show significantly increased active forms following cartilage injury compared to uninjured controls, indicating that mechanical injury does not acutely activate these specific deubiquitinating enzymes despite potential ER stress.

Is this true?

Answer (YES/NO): NO